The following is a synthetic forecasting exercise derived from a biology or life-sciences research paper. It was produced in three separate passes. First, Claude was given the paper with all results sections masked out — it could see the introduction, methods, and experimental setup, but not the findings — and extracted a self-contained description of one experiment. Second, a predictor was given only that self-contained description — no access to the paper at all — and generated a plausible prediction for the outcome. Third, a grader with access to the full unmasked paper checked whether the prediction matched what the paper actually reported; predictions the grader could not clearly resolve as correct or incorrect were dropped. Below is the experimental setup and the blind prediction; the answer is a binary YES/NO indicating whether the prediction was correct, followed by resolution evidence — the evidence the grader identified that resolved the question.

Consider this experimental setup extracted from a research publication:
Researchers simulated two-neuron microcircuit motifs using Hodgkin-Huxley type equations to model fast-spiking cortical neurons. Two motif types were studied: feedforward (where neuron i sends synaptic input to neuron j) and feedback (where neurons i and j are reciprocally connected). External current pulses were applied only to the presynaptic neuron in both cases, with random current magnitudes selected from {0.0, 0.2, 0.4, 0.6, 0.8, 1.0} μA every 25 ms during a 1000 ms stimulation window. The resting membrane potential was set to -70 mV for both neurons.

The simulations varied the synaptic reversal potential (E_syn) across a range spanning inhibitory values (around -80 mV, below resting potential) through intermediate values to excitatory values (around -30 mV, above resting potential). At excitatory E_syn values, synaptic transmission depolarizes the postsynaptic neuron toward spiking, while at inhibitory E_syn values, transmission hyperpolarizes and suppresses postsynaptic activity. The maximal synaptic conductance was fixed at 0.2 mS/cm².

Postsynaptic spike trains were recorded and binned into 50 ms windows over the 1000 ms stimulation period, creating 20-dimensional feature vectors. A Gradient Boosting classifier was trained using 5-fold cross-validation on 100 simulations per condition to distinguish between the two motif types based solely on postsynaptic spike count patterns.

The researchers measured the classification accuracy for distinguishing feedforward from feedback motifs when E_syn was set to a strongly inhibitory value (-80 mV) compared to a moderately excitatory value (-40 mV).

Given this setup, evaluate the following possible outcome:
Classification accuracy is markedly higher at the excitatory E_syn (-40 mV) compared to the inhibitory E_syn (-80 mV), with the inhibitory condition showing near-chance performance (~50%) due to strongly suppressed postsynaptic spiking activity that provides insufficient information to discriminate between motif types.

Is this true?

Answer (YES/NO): YES